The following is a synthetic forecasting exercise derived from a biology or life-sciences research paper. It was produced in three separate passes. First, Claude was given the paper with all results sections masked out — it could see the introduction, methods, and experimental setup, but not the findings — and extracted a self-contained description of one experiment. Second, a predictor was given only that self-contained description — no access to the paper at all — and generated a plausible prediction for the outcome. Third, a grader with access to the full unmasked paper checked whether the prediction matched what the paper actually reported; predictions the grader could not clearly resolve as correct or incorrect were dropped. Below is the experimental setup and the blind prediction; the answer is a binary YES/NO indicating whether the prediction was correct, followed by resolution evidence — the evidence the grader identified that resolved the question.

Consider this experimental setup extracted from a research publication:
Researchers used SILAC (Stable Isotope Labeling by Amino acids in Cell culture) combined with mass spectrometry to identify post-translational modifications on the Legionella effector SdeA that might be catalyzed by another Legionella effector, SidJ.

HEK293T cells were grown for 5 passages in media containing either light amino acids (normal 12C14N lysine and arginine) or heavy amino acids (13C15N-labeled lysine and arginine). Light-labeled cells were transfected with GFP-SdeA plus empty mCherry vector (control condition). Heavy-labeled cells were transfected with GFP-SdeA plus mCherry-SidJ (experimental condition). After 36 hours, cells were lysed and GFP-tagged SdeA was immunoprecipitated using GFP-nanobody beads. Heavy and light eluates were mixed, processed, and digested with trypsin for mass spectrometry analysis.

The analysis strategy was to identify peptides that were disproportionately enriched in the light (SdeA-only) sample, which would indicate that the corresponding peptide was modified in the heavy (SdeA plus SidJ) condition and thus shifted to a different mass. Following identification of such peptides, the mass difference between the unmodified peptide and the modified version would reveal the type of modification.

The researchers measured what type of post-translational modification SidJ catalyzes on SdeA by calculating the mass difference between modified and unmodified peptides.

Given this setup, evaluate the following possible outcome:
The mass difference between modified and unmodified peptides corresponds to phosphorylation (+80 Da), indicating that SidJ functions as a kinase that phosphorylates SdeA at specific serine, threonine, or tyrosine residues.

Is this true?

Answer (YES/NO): NO